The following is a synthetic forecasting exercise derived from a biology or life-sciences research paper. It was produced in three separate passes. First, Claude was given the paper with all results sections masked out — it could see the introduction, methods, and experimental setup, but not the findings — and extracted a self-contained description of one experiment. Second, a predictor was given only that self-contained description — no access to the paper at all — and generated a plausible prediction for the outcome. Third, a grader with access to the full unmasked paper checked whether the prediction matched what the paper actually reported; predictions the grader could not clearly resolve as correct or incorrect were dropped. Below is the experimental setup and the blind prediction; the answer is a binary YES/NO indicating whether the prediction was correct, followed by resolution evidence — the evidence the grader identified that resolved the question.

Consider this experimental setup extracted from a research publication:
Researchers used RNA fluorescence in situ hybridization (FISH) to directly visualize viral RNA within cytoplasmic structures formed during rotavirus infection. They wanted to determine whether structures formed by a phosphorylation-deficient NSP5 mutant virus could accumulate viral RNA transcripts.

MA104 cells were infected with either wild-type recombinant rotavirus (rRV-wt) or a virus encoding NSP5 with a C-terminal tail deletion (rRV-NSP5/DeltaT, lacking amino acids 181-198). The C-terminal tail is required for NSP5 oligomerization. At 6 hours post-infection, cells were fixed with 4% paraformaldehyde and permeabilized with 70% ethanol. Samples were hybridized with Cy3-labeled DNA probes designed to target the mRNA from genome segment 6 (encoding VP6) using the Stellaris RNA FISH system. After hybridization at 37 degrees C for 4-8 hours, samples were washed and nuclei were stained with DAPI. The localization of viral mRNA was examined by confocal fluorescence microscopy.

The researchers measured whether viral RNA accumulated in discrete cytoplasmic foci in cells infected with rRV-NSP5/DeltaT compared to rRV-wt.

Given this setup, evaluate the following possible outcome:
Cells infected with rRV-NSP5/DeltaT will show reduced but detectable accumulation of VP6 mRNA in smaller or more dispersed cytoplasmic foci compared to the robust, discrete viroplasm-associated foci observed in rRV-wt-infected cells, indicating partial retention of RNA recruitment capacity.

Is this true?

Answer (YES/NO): NO